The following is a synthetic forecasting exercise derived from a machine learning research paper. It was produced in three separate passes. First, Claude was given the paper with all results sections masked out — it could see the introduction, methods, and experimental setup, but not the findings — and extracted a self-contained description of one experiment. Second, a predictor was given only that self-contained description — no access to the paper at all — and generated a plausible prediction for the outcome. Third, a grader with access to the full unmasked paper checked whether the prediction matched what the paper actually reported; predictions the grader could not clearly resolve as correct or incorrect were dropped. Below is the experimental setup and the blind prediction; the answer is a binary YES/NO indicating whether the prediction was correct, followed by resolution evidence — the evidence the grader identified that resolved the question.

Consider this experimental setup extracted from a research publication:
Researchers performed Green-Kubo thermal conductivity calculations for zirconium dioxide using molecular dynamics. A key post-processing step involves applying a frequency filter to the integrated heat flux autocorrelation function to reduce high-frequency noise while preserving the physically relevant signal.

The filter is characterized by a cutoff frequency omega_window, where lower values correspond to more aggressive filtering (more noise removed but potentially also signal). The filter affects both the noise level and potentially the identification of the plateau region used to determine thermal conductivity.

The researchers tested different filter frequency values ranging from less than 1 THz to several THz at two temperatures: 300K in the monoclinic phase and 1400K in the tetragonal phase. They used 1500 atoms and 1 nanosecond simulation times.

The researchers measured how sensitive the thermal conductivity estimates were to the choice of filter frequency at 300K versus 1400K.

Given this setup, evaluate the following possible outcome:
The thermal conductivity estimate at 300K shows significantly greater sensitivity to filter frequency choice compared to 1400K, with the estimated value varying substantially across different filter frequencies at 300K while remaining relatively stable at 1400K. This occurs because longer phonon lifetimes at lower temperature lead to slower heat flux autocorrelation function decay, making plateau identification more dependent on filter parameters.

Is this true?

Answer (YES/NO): NO